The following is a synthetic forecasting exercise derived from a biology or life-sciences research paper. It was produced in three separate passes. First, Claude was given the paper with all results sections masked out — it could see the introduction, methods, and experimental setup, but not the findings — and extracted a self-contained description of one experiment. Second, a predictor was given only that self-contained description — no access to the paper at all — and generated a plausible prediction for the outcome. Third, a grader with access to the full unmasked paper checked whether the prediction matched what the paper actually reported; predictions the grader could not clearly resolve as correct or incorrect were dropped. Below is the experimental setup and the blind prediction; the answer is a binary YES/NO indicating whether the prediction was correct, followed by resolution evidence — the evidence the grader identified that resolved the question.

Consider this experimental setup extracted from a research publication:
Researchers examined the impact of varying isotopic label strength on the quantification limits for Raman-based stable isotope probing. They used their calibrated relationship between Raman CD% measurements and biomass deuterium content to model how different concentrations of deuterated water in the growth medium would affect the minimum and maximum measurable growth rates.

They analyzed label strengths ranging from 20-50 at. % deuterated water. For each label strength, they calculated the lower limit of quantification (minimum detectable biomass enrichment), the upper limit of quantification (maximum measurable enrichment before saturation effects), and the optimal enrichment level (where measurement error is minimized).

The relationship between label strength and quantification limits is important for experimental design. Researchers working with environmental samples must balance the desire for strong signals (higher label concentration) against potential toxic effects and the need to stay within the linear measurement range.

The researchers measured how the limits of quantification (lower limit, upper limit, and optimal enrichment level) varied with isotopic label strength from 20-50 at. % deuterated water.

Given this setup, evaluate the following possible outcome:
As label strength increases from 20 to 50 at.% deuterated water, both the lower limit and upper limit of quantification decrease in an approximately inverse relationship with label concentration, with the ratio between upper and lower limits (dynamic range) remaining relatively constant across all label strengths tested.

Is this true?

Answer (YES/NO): NO